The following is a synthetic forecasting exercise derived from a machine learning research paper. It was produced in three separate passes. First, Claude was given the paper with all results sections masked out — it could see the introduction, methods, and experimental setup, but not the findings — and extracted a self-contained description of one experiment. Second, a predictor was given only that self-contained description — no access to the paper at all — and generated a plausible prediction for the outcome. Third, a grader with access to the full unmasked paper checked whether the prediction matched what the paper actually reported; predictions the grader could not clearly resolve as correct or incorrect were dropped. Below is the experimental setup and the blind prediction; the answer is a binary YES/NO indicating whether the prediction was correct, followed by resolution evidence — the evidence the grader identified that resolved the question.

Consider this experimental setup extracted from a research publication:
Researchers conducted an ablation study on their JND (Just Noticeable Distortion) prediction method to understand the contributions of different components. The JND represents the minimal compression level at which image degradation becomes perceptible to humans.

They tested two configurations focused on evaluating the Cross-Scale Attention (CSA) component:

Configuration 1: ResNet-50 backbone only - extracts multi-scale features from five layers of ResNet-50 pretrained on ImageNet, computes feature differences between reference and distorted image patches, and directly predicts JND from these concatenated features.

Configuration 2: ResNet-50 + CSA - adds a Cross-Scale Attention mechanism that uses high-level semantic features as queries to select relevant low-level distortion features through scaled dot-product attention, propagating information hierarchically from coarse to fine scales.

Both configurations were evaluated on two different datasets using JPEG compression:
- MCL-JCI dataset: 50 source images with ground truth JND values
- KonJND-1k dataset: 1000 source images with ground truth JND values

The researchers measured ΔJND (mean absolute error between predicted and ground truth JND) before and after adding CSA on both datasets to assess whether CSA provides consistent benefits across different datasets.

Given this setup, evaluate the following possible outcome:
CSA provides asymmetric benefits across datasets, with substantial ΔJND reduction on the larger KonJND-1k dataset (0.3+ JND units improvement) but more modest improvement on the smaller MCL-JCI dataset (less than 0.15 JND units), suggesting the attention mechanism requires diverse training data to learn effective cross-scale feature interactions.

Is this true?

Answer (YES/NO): NO